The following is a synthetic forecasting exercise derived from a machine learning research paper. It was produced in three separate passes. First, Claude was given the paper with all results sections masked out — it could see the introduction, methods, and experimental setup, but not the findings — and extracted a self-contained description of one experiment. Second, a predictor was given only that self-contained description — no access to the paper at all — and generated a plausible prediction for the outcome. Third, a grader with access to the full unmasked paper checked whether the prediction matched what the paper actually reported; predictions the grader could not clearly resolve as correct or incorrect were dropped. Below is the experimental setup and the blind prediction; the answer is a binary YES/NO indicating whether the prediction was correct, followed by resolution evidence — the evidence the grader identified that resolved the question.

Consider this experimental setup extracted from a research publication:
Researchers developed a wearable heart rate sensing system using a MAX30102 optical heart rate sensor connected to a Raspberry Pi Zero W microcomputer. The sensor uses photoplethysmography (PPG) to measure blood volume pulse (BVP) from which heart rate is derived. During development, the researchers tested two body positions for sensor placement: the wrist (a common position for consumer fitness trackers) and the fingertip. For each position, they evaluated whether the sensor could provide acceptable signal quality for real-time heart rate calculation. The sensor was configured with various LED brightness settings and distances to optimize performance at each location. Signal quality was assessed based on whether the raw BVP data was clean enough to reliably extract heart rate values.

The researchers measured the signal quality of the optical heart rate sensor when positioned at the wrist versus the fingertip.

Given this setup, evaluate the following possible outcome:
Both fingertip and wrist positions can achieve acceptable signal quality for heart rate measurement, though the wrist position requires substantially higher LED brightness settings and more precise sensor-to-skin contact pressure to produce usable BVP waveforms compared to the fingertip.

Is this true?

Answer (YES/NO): NO